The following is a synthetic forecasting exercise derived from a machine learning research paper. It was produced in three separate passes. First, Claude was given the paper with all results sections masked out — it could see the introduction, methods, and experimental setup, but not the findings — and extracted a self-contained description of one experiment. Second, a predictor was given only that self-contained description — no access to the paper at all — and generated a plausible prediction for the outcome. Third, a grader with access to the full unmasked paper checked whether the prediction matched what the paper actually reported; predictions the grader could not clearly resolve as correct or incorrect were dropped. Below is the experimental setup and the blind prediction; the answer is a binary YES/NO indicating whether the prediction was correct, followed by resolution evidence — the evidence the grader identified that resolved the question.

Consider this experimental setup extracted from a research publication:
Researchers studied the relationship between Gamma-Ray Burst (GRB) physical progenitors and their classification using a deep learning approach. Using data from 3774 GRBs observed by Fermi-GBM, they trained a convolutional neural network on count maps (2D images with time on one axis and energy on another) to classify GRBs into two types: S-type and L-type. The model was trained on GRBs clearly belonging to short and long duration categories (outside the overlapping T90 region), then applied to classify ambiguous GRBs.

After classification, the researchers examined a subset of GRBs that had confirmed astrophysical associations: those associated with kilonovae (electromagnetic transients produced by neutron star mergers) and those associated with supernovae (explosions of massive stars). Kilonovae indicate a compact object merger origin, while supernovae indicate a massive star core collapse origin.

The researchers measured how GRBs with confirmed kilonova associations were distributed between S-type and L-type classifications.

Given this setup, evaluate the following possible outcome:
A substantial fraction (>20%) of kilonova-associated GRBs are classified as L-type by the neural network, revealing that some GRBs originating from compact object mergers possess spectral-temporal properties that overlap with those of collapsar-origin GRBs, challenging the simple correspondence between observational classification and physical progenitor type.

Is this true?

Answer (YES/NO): YES